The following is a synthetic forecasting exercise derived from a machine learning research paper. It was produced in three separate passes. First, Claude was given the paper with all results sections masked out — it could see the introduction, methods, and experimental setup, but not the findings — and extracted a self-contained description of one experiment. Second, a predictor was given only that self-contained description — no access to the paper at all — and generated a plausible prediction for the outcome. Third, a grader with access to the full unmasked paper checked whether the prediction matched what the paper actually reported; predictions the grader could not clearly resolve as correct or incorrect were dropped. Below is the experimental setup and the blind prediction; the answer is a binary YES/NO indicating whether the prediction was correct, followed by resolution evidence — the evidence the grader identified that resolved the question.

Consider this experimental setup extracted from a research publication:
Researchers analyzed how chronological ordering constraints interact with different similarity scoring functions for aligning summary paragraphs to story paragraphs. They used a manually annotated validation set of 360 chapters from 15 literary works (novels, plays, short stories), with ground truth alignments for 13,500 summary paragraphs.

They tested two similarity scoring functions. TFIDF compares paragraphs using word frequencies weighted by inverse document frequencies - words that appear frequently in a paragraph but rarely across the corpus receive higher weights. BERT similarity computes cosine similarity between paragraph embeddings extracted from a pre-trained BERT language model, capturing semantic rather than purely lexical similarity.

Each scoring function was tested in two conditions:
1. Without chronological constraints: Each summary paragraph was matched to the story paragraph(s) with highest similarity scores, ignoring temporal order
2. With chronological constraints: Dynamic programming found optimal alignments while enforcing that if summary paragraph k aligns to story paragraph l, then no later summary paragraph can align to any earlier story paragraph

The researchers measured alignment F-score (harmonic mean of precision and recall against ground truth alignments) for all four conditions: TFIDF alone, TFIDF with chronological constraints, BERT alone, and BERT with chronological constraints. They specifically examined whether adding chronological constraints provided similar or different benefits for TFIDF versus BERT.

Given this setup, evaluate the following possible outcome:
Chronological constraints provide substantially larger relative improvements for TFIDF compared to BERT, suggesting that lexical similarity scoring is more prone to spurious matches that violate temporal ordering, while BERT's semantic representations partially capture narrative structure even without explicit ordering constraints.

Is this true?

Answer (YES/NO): NO